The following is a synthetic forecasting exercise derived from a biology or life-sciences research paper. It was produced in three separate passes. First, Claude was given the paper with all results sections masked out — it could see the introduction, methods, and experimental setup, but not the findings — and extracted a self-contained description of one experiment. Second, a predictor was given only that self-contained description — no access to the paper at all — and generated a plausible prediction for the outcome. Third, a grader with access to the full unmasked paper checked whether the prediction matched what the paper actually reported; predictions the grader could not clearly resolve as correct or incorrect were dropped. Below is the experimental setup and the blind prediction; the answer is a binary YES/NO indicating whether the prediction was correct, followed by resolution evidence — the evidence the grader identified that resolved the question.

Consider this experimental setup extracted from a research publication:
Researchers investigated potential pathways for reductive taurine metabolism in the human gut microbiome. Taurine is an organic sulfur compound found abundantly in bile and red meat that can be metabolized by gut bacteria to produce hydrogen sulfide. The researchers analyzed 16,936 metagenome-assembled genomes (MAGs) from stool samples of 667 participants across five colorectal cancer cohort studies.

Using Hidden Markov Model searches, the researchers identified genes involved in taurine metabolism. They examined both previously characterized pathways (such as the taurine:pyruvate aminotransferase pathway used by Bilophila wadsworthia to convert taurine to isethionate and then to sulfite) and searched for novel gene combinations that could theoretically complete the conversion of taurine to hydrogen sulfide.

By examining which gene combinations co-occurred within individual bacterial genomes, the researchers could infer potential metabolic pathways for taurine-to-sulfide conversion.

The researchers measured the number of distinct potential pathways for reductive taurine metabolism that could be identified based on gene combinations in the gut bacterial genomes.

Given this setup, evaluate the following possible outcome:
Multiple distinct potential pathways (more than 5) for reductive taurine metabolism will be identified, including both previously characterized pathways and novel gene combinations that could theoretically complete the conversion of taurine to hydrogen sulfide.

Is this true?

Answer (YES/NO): YES